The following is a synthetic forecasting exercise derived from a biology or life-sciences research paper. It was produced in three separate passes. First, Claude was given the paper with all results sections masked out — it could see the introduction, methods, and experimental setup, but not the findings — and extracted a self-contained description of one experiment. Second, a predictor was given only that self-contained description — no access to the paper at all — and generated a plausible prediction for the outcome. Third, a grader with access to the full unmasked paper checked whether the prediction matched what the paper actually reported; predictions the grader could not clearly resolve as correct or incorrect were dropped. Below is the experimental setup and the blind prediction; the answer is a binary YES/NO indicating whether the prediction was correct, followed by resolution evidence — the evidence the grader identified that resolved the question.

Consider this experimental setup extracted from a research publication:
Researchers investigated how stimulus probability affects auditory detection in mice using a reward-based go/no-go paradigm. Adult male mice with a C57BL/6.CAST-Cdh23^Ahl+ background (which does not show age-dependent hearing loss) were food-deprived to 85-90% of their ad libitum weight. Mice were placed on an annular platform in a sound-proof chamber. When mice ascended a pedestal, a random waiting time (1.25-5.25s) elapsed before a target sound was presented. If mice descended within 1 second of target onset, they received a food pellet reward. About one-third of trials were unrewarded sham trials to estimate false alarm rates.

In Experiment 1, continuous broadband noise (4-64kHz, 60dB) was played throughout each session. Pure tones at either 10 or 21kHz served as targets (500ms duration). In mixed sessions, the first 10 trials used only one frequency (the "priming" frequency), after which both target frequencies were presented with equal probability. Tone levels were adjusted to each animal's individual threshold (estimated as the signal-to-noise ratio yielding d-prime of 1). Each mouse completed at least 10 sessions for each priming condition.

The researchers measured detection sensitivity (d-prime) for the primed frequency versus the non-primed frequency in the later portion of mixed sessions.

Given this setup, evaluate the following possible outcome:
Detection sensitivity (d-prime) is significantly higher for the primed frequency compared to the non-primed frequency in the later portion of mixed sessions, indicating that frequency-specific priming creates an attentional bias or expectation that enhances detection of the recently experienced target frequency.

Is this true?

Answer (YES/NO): NO